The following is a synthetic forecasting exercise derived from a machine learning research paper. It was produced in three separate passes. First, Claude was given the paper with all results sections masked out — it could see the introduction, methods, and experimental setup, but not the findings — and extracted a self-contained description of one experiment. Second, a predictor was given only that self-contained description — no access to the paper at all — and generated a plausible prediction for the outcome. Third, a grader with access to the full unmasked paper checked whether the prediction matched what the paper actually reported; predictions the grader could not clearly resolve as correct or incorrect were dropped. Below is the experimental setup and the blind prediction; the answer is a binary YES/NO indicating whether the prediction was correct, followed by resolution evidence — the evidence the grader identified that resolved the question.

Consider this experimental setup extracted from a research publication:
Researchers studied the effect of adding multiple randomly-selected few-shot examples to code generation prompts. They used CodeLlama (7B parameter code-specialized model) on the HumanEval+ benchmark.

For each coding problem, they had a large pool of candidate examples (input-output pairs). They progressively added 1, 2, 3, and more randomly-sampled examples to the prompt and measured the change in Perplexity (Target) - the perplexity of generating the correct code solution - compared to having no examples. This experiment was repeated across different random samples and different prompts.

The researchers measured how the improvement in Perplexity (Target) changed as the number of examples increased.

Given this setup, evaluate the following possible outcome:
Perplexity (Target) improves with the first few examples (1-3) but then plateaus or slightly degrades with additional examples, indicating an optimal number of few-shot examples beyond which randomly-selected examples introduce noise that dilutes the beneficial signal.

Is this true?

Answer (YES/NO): NO